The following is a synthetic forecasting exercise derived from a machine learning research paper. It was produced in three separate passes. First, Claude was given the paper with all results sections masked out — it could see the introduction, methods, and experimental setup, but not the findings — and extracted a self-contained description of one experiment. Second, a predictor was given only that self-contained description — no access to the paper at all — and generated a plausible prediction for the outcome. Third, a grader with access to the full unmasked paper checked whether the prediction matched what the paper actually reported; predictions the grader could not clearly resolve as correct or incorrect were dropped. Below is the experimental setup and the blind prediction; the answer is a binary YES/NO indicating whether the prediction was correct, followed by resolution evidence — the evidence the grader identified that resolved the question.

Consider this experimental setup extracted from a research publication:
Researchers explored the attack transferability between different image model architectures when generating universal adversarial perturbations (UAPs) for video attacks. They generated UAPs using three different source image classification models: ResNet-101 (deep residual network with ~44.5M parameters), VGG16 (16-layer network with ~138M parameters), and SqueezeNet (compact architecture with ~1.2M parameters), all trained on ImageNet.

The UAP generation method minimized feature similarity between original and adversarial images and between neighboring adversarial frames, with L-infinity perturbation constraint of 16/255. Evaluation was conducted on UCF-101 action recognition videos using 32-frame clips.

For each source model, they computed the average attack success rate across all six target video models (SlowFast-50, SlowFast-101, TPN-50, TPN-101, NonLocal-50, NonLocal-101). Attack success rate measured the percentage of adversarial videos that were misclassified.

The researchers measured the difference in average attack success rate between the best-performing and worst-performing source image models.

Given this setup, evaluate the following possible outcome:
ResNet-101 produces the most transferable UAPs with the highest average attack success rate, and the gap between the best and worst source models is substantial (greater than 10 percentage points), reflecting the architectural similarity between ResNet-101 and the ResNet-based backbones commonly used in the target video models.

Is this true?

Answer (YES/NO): YES